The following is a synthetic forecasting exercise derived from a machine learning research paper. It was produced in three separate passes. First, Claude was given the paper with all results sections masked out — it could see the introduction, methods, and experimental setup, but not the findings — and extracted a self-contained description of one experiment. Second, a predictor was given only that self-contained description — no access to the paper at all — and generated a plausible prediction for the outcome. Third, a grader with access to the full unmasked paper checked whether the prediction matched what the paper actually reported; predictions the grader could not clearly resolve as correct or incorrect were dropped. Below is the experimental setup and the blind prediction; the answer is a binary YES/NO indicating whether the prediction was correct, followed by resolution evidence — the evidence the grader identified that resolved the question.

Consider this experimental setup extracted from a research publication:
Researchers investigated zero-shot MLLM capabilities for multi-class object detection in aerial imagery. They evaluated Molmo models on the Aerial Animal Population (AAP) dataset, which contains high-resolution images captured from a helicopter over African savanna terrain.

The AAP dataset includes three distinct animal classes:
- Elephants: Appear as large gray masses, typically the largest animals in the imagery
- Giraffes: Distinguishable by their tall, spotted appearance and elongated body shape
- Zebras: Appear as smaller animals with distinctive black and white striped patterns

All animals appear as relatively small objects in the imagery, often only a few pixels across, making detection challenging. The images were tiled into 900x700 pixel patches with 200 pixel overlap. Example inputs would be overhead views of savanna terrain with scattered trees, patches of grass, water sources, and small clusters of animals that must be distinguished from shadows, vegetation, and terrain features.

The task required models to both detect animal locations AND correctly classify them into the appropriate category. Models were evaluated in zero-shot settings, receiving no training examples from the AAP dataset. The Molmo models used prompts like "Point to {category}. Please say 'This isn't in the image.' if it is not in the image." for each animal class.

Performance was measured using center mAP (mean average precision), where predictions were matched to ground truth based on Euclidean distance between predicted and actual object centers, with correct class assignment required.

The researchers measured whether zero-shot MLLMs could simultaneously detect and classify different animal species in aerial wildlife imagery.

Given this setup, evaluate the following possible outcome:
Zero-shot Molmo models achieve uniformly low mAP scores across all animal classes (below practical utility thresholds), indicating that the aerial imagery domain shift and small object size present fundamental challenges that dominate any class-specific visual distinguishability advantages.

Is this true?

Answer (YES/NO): NO